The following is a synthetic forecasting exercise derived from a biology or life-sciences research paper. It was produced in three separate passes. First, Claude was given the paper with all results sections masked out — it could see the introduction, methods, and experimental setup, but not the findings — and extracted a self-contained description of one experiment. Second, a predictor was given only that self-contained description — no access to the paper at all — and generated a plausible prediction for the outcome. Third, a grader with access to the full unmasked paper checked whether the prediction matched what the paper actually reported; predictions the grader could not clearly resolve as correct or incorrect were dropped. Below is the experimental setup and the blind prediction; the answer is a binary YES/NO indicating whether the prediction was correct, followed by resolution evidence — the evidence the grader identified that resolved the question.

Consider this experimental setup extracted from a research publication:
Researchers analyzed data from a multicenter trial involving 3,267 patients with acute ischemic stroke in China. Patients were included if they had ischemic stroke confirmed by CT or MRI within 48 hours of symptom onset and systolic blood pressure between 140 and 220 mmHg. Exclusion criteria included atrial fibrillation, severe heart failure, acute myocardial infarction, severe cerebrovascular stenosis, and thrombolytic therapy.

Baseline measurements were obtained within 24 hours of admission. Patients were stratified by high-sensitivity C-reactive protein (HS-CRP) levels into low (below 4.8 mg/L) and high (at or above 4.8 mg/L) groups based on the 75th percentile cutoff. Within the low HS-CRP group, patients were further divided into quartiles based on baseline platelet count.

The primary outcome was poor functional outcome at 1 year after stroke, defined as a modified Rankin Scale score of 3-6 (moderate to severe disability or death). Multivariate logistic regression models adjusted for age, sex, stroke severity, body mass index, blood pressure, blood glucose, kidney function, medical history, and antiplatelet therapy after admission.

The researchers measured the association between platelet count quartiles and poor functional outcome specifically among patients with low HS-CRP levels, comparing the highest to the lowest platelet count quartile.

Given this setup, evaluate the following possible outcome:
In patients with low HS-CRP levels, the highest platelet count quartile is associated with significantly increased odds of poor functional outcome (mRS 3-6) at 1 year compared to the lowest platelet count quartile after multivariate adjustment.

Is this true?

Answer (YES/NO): NO